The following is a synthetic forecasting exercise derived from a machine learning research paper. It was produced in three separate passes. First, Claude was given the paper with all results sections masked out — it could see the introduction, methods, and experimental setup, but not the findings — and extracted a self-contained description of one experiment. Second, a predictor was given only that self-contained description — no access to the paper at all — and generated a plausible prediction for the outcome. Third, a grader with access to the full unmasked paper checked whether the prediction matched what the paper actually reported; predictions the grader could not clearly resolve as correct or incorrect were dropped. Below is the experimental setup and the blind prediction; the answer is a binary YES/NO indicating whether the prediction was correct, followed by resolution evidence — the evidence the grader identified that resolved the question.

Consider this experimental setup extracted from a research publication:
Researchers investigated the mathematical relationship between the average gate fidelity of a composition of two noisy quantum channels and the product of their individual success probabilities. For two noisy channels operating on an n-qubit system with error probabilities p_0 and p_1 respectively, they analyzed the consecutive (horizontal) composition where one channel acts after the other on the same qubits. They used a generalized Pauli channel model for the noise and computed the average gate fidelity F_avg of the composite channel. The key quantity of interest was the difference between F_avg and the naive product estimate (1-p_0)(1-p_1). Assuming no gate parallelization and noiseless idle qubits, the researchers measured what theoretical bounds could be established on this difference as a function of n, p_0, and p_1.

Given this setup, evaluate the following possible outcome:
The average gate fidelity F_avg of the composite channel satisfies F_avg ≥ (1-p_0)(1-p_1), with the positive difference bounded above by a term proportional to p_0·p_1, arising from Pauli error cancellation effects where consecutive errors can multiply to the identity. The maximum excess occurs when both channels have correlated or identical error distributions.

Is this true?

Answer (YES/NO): YES